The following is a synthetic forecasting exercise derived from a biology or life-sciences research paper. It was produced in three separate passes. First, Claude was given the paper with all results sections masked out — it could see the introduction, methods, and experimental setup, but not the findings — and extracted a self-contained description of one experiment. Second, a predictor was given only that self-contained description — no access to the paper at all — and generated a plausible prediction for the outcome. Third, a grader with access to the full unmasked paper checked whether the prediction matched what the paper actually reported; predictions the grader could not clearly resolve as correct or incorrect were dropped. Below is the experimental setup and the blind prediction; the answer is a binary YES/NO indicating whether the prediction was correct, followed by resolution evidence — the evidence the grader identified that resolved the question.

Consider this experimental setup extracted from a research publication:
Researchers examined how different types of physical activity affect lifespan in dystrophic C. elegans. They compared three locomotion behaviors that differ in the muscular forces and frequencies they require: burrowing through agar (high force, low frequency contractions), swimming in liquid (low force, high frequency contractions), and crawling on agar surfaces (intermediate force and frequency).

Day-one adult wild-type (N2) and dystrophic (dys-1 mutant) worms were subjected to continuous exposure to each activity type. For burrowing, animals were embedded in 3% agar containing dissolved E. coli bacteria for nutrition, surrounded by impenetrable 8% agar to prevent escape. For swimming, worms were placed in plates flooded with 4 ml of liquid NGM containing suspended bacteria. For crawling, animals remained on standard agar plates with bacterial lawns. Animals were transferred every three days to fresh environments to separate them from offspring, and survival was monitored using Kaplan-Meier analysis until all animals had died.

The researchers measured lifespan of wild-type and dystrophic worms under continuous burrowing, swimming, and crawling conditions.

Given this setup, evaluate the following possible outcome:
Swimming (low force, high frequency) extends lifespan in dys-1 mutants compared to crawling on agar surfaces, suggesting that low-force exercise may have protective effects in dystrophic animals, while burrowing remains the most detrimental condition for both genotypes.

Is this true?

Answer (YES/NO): NO